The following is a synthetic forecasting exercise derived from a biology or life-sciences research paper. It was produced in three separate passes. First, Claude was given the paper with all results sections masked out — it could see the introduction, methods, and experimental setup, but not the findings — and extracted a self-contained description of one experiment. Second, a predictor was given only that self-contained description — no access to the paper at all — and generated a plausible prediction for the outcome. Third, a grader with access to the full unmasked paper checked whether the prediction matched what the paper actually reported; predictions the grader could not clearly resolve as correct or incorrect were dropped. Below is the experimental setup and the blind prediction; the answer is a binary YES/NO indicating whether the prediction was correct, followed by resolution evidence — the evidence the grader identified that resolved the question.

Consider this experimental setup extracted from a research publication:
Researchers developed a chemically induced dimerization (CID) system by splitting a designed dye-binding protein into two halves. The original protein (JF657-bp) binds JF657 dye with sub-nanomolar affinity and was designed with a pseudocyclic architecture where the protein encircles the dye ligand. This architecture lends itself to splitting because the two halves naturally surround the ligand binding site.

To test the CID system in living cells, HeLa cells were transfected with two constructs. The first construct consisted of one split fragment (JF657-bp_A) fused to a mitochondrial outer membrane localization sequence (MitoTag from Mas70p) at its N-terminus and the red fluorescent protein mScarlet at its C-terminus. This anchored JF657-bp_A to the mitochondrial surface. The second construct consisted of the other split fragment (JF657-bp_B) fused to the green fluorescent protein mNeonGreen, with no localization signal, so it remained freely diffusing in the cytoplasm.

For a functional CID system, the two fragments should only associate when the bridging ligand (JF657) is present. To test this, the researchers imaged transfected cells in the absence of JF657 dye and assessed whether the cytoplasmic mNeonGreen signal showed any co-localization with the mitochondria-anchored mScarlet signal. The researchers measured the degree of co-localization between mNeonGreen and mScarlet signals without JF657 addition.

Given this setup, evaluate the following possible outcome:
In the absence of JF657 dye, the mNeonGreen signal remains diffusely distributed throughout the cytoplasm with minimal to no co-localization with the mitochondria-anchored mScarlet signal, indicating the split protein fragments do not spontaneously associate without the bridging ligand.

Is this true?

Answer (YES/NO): YES